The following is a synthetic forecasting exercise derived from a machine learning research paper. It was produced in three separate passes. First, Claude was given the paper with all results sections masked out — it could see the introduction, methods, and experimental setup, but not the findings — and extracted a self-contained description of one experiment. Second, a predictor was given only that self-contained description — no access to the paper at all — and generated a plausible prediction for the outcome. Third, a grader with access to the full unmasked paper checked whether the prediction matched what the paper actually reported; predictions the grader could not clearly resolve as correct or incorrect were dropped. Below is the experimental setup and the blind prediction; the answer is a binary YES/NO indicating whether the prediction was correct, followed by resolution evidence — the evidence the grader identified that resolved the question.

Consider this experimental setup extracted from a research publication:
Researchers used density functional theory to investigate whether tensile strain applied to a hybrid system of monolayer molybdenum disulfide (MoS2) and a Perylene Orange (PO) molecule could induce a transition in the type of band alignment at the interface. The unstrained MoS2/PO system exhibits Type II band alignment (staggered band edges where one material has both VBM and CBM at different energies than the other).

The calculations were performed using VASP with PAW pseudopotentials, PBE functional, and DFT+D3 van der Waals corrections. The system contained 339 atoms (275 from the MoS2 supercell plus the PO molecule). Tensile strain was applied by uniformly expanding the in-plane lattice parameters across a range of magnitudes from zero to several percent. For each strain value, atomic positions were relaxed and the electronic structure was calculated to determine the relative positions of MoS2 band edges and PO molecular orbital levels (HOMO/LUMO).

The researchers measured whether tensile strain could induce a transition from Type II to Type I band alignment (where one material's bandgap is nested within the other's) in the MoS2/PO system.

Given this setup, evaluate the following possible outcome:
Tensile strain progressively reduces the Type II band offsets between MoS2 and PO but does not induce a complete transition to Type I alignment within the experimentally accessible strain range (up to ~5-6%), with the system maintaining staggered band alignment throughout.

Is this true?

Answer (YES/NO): YES